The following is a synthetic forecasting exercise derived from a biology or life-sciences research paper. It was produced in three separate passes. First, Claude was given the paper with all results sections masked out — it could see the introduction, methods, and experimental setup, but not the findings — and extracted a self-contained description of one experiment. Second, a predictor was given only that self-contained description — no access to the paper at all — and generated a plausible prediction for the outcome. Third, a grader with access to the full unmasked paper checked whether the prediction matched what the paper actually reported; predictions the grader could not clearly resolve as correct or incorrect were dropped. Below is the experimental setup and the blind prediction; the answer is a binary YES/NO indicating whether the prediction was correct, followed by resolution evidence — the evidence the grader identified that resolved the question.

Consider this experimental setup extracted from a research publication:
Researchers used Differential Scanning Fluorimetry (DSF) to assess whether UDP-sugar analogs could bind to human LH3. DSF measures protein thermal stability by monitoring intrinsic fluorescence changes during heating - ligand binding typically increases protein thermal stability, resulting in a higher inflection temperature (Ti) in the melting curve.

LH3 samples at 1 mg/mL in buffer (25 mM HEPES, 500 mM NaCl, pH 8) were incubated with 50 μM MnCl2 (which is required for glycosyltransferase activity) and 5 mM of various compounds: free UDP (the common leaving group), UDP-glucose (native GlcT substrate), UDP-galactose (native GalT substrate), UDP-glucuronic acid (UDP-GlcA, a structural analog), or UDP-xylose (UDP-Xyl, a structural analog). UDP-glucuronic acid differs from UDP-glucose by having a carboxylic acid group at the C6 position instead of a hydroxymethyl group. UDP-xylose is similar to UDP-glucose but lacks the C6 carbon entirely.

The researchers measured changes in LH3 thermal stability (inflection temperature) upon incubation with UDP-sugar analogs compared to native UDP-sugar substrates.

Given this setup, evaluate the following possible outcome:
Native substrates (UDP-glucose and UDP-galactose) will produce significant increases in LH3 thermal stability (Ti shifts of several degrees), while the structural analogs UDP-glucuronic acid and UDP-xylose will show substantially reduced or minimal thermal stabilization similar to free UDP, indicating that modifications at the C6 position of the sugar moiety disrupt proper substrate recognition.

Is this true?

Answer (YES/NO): NO